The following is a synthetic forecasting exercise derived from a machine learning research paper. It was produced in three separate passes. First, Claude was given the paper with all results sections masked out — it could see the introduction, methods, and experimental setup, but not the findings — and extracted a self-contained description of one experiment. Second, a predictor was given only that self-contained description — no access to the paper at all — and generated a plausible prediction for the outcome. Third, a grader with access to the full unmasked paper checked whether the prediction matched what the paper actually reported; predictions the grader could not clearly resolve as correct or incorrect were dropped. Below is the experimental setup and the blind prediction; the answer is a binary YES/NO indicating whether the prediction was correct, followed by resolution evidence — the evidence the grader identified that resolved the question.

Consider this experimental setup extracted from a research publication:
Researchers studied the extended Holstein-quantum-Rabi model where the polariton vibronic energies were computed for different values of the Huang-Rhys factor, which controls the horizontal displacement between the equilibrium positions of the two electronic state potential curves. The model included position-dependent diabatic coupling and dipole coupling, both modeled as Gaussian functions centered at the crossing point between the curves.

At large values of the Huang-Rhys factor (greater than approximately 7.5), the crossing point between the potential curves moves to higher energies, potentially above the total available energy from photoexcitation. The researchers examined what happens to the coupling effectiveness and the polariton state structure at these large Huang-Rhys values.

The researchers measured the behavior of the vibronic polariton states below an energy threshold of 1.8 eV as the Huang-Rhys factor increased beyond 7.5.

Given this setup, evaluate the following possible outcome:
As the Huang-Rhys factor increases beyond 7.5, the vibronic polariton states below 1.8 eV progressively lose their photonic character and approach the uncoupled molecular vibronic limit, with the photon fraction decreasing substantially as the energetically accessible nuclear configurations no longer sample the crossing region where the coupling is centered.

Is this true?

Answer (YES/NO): YES